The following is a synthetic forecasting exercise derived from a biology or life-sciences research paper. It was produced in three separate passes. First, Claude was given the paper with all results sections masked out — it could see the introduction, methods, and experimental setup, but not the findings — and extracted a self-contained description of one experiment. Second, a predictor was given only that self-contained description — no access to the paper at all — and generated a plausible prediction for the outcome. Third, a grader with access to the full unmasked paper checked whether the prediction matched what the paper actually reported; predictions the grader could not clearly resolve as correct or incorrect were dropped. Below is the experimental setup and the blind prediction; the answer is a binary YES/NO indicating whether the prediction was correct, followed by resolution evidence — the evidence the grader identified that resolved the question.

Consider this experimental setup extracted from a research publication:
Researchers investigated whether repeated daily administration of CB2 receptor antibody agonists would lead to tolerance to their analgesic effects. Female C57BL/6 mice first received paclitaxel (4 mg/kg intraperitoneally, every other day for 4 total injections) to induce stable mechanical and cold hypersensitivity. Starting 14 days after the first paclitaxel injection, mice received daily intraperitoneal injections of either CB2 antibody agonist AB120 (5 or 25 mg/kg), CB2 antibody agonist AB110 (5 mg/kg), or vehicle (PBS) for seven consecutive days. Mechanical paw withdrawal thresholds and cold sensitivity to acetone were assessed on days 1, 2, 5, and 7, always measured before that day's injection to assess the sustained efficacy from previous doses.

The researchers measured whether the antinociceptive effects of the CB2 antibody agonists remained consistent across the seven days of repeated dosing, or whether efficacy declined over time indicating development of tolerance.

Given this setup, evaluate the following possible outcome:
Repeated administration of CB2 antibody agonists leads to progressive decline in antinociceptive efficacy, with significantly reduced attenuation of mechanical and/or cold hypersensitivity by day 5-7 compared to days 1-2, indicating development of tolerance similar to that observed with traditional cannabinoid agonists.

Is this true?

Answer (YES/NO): NO